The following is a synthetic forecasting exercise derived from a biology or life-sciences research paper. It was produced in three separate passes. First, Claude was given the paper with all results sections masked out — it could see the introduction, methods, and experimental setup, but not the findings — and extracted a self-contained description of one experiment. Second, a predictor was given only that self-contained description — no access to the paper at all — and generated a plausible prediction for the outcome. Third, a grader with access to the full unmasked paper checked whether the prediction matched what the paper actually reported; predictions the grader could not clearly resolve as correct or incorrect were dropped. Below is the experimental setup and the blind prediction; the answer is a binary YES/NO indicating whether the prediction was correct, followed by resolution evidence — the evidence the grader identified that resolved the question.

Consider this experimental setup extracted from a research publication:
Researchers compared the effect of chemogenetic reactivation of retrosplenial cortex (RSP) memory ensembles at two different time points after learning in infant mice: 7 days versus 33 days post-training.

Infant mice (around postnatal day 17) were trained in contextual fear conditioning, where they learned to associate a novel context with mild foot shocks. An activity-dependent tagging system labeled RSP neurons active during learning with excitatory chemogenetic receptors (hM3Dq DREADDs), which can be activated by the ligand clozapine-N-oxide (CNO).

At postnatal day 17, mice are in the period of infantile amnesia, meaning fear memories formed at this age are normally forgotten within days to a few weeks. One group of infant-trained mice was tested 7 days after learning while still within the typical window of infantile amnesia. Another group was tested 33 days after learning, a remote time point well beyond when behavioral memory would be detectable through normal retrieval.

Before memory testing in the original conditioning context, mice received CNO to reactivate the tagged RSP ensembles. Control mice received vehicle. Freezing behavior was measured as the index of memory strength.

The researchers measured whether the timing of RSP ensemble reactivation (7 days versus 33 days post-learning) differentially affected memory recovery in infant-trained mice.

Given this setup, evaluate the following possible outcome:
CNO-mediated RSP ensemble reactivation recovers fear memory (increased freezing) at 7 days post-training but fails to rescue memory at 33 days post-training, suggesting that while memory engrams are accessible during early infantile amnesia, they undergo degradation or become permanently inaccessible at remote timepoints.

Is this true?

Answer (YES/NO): NO